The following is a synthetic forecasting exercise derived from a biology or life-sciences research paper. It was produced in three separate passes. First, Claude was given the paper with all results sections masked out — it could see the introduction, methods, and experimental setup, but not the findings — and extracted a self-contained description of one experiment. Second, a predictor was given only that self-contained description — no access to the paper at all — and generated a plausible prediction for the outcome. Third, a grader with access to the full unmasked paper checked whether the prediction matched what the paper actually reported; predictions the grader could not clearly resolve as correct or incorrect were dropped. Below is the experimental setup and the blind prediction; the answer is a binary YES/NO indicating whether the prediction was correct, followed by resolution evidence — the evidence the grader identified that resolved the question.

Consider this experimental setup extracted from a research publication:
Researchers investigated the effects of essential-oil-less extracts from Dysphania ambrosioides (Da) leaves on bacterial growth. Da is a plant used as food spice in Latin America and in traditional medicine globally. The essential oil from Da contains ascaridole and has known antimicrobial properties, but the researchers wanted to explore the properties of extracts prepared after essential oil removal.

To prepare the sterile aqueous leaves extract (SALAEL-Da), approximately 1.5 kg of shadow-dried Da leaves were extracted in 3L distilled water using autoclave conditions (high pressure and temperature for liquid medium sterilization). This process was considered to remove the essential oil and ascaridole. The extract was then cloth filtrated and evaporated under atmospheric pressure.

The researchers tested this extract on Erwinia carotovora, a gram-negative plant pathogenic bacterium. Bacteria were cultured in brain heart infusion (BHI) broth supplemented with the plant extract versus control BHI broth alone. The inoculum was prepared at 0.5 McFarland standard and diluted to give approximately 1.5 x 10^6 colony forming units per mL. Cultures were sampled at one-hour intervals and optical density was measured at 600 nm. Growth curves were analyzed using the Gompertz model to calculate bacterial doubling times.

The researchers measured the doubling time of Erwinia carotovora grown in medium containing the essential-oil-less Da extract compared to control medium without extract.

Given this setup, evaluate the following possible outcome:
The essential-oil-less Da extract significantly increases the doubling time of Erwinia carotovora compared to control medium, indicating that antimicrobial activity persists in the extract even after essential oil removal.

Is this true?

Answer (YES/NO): NO